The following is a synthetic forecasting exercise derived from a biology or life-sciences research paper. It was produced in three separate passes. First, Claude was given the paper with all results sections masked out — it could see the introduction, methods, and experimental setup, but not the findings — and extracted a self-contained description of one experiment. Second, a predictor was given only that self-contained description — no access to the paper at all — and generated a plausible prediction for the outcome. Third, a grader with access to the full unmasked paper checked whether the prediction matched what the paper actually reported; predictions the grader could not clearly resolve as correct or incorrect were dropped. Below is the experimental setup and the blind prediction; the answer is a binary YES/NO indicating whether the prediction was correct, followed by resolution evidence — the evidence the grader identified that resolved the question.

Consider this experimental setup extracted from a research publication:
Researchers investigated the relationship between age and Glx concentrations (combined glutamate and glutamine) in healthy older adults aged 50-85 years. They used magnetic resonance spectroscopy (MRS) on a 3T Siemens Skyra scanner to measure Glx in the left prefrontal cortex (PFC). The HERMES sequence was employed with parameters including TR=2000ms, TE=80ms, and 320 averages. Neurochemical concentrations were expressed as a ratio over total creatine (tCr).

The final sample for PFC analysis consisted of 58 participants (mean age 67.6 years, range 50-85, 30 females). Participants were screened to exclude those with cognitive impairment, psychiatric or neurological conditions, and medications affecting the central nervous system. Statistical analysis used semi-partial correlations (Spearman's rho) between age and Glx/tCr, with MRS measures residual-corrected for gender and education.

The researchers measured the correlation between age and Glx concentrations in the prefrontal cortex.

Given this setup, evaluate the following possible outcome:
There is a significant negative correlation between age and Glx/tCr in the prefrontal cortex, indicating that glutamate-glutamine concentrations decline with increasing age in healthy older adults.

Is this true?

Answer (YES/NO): NO